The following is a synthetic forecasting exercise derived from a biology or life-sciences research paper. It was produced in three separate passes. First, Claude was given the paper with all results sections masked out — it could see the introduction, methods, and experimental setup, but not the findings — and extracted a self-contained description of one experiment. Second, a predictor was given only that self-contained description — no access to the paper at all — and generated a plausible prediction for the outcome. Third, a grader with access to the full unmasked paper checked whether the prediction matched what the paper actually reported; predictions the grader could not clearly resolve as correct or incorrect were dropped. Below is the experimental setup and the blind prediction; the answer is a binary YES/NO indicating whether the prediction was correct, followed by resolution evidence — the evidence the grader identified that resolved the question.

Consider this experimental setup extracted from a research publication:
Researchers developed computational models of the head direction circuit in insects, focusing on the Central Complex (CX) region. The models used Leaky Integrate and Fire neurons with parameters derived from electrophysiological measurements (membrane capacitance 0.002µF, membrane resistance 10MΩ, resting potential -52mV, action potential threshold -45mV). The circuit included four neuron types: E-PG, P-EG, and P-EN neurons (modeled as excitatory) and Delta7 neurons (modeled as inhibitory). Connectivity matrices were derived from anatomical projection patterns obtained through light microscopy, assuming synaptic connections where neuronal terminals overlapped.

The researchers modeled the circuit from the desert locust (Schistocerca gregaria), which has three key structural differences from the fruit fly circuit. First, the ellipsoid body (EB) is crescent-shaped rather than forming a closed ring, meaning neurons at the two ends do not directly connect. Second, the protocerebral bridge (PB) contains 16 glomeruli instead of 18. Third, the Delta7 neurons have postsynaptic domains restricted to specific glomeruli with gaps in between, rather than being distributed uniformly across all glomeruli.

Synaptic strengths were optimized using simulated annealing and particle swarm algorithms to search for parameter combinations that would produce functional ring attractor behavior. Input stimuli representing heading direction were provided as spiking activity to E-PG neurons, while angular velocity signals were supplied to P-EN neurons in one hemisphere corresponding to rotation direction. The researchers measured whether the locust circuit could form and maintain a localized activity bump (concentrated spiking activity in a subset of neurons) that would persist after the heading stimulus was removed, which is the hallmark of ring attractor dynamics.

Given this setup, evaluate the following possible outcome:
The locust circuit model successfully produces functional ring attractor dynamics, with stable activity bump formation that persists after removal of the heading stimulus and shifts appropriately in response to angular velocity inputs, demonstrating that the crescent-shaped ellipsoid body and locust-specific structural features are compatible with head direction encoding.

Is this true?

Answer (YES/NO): YES